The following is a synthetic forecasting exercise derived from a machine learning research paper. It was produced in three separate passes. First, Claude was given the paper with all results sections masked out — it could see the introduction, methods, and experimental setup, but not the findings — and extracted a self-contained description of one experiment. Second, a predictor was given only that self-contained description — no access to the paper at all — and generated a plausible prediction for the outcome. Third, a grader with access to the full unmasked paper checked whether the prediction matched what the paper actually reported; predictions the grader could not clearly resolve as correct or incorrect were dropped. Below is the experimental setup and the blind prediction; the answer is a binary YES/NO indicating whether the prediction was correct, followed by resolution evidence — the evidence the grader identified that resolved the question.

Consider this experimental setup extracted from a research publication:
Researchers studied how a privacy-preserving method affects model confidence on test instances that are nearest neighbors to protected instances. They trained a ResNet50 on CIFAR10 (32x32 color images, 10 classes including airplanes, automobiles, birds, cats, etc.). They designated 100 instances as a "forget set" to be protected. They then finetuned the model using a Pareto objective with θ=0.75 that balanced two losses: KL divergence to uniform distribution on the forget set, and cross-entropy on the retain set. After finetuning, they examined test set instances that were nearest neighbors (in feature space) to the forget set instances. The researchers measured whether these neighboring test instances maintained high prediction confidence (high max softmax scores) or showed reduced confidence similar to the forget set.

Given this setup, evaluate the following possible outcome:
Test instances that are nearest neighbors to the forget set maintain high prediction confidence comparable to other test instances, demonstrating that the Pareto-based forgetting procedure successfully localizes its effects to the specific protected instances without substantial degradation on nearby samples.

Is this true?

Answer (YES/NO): YES